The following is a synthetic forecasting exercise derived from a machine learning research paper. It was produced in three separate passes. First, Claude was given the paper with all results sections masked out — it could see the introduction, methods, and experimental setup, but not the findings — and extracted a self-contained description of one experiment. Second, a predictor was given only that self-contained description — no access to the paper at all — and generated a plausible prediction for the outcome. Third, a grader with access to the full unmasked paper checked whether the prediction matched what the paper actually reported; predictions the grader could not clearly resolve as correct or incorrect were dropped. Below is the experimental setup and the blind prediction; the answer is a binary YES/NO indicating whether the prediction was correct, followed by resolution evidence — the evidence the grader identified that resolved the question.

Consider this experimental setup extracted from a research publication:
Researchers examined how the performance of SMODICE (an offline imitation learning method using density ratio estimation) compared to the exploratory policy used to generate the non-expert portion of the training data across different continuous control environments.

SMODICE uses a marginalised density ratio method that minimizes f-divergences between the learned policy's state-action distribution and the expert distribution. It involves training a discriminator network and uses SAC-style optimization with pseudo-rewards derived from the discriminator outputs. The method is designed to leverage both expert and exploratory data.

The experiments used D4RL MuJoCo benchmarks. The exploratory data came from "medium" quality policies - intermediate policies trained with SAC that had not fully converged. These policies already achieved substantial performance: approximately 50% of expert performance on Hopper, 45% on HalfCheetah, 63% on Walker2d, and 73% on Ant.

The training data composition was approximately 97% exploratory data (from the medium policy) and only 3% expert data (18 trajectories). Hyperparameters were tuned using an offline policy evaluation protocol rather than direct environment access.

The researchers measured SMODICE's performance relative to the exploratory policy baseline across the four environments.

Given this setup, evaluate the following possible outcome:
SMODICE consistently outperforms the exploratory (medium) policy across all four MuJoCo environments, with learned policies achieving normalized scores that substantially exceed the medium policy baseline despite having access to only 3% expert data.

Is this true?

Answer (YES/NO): NO